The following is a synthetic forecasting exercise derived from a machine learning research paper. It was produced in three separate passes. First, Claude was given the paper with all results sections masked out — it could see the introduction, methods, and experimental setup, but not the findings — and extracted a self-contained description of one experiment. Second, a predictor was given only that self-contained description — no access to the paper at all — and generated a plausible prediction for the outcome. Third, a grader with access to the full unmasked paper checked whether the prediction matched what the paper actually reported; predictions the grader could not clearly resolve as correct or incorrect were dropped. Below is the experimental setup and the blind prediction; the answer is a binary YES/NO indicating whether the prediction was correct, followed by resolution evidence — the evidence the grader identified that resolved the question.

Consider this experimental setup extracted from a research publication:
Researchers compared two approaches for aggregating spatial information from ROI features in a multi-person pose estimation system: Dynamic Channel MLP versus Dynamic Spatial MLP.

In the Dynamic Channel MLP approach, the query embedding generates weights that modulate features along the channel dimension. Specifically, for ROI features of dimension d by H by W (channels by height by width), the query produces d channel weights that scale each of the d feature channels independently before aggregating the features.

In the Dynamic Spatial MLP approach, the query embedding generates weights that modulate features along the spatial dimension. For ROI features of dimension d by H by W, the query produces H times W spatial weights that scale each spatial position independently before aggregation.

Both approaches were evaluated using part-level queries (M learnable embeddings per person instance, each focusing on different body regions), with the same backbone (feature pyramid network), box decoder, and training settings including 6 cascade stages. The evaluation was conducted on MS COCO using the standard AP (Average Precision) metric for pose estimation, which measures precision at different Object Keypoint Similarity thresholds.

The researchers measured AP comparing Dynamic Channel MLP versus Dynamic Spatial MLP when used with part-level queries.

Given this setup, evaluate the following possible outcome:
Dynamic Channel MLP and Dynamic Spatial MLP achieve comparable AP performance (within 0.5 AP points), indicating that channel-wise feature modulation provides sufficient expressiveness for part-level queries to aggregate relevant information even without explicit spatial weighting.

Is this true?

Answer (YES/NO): YES